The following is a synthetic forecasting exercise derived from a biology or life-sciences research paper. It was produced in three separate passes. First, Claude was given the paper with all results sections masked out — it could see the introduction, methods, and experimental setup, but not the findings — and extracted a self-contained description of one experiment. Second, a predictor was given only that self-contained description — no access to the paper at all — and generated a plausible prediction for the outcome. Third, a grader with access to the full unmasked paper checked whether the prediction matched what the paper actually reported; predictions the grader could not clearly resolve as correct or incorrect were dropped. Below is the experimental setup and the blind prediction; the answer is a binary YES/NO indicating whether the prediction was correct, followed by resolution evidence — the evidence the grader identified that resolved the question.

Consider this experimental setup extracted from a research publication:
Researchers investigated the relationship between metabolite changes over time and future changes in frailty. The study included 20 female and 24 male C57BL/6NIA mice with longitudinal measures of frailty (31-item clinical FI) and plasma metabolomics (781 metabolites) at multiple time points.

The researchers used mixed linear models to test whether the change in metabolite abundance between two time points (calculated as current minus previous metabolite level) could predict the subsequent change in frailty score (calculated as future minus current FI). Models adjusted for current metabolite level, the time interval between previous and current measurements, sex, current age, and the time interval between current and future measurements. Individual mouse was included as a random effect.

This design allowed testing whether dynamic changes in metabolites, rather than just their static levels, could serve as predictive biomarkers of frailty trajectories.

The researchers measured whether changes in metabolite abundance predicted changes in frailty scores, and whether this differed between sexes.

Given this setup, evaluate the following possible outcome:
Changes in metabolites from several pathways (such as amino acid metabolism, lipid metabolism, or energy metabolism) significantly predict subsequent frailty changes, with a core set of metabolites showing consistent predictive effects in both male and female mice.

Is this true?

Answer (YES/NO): NO